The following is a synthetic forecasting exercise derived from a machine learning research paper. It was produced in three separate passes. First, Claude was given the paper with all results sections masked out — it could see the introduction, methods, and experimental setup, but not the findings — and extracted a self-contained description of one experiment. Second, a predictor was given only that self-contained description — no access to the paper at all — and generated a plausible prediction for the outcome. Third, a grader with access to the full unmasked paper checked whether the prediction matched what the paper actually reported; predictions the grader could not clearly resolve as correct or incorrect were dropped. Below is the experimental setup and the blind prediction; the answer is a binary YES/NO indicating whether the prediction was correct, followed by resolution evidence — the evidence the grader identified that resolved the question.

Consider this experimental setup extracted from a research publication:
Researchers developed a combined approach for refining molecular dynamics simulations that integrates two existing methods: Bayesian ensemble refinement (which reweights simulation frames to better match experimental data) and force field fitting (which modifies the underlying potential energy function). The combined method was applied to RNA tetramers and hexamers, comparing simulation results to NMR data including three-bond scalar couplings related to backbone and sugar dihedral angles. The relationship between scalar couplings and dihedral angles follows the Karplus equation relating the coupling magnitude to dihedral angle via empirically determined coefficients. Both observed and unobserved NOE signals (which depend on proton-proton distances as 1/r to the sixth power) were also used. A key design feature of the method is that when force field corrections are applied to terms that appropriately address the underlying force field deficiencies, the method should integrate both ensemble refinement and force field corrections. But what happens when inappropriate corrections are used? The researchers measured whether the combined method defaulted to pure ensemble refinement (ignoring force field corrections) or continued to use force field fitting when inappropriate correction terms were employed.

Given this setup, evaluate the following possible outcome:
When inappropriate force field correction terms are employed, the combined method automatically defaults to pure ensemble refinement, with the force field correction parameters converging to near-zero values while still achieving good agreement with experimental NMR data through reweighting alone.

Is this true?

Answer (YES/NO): YES